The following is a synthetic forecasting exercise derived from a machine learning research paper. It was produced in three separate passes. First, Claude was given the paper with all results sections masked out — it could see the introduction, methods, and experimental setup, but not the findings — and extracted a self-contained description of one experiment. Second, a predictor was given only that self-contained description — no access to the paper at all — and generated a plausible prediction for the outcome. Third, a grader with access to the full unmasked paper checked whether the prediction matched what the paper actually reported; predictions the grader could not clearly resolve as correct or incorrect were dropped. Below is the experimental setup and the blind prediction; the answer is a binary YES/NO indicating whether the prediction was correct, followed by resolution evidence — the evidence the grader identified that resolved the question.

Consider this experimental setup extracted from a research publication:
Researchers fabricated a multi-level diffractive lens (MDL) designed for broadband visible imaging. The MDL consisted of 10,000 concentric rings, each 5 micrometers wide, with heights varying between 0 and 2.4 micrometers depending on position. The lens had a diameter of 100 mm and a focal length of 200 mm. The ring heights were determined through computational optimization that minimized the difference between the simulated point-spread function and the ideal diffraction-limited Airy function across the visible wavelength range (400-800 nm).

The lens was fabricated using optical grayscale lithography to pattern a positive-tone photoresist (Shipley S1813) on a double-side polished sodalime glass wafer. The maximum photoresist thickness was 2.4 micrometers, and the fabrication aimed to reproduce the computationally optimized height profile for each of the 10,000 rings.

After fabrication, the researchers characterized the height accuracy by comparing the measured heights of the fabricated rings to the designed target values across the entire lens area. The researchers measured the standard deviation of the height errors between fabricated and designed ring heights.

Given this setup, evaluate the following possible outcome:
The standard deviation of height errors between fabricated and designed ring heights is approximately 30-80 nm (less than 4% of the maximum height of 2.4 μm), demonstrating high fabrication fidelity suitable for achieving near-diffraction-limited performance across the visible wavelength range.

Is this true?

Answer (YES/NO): NO